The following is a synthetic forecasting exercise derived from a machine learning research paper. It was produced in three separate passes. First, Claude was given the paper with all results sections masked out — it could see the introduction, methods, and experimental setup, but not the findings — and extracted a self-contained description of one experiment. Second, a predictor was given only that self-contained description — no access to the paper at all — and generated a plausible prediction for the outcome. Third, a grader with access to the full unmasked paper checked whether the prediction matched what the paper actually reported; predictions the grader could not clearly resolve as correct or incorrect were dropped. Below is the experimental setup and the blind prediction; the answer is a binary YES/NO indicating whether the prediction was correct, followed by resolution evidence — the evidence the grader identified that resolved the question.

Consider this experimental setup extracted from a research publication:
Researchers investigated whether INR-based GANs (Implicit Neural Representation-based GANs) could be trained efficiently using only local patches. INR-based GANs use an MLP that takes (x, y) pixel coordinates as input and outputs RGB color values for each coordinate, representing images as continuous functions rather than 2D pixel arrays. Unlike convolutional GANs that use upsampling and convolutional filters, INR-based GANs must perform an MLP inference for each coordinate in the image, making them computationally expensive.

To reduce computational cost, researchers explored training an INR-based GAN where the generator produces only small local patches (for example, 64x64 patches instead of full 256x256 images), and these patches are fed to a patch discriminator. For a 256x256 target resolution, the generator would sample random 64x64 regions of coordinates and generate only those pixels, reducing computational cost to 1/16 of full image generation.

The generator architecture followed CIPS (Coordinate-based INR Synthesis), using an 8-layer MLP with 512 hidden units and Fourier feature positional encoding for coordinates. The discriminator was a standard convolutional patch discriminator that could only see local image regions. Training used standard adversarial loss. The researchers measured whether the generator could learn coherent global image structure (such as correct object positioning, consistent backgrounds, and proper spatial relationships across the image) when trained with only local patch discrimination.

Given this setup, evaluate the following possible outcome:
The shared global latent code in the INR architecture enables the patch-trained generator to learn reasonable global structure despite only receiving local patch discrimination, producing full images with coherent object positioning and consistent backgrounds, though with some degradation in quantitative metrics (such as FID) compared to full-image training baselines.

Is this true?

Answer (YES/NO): NO